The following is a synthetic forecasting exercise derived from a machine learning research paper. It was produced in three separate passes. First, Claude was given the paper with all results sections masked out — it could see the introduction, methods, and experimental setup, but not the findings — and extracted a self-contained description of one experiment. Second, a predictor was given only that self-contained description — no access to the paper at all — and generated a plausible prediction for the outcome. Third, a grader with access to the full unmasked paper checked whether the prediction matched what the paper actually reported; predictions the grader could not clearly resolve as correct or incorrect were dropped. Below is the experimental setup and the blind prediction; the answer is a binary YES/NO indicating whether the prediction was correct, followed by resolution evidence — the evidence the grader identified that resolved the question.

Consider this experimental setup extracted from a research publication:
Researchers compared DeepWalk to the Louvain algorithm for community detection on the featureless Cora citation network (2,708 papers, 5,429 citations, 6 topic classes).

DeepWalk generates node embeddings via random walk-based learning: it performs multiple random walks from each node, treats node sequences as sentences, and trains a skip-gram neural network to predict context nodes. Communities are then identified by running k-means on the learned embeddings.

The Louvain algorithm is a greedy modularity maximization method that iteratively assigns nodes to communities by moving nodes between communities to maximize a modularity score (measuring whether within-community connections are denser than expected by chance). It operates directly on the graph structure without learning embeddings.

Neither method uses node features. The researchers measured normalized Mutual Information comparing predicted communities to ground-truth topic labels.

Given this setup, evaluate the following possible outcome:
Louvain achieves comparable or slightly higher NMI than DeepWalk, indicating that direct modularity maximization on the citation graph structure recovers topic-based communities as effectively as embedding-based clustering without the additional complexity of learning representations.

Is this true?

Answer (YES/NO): NO